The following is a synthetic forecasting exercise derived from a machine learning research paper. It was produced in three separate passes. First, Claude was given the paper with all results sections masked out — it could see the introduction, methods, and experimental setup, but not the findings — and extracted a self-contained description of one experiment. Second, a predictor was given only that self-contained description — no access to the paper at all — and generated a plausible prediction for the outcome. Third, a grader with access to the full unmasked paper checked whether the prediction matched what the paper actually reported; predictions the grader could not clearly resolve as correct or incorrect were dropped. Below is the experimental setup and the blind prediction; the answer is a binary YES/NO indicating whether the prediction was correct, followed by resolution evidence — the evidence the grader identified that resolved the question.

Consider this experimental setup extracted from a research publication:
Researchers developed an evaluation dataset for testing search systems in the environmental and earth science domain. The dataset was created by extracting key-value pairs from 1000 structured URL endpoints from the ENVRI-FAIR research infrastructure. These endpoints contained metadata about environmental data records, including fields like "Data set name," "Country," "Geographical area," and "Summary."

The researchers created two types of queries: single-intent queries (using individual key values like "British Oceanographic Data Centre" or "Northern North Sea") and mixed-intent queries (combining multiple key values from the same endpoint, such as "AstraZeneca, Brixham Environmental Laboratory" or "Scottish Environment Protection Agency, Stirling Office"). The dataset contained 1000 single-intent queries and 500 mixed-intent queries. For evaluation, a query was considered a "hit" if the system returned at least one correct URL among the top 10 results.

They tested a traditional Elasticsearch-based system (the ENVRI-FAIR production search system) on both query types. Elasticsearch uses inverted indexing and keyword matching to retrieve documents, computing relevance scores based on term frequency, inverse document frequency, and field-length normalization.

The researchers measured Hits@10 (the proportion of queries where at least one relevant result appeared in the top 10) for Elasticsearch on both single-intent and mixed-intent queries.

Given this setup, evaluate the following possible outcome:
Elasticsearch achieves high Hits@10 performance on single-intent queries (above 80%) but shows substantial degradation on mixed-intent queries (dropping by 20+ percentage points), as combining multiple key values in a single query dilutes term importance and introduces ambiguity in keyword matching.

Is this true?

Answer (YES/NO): YES